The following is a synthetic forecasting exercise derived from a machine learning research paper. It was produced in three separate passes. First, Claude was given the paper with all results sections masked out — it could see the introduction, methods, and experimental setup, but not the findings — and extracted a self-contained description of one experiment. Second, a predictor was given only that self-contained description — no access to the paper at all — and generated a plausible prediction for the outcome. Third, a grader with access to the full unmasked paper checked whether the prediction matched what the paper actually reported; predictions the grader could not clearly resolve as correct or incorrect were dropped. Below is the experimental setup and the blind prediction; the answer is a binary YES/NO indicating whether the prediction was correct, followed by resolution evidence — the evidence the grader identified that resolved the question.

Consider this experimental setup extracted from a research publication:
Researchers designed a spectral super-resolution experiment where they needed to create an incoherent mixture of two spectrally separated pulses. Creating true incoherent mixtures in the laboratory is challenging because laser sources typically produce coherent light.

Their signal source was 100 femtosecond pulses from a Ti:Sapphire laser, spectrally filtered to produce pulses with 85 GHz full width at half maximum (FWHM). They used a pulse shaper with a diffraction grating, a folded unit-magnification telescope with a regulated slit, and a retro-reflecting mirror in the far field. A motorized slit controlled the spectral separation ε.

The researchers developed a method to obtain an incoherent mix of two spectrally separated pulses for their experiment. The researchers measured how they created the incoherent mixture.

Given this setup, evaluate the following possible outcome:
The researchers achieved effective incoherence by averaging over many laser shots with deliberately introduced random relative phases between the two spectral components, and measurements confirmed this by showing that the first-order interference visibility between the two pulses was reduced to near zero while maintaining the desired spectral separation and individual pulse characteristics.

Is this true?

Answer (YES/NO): NO